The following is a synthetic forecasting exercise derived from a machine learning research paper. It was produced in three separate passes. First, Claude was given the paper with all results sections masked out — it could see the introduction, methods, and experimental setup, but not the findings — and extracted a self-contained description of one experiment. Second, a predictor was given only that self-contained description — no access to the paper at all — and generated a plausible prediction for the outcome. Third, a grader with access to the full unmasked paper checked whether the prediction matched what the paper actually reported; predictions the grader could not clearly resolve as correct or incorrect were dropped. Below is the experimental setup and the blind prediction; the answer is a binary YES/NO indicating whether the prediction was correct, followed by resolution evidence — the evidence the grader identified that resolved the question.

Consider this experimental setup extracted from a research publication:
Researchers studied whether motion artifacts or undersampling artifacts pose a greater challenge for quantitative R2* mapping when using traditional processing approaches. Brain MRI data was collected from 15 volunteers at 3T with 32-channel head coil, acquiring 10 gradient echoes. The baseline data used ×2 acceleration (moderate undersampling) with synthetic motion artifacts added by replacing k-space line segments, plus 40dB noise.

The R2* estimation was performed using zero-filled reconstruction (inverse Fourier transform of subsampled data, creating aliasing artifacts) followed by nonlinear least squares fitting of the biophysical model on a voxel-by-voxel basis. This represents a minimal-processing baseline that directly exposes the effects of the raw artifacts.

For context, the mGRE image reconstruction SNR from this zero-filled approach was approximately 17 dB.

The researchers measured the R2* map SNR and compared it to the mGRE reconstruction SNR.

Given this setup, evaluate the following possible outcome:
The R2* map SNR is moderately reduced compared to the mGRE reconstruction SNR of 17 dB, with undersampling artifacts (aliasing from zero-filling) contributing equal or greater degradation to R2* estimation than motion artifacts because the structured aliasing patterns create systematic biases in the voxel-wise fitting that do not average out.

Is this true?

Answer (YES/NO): NO